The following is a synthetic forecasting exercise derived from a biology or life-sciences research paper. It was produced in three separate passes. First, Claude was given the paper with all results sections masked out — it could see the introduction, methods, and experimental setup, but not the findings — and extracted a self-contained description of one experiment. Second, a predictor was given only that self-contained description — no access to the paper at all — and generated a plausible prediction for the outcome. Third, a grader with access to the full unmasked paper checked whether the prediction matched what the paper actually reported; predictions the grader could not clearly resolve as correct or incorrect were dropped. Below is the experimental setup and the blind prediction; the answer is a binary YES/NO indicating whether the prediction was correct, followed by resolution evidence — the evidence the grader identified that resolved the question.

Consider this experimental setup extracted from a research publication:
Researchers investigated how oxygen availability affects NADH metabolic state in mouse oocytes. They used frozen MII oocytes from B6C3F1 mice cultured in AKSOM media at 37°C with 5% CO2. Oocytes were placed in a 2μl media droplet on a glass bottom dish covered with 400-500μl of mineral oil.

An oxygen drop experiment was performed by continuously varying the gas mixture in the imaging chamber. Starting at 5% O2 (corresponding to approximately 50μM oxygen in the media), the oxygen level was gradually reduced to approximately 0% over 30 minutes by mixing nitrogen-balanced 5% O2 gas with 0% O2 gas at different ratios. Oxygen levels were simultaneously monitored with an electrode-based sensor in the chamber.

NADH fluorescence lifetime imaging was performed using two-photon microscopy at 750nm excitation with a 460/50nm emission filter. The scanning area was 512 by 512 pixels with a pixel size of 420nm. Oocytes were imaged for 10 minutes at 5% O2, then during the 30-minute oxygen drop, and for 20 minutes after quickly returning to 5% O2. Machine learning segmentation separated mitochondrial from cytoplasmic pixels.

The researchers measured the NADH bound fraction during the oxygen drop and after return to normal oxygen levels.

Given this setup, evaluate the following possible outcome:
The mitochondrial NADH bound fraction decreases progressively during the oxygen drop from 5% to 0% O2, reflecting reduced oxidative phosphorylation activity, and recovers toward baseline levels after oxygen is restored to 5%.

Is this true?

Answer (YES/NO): NO